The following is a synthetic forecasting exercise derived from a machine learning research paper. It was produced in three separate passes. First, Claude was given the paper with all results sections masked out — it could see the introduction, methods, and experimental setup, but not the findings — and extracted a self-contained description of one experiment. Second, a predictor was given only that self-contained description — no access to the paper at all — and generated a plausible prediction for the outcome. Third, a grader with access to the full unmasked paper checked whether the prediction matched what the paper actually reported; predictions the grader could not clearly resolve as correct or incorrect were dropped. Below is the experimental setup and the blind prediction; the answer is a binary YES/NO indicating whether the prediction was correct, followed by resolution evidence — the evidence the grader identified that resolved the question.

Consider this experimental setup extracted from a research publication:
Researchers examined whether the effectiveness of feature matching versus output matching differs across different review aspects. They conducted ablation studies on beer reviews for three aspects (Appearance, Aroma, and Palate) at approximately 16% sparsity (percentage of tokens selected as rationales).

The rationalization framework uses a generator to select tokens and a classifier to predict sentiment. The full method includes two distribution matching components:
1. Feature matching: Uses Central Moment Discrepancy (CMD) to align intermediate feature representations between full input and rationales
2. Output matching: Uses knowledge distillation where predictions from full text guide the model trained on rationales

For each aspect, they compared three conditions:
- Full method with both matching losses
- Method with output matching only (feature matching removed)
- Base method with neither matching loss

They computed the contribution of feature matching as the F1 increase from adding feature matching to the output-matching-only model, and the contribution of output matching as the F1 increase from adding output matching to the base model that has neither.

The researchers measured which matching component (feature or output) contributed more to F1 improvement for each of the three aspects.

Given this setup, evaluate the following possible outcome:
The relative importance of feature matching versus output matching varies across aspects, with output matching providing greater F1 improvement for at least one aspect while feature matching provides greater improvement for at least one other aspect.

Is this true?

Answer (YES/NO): YES